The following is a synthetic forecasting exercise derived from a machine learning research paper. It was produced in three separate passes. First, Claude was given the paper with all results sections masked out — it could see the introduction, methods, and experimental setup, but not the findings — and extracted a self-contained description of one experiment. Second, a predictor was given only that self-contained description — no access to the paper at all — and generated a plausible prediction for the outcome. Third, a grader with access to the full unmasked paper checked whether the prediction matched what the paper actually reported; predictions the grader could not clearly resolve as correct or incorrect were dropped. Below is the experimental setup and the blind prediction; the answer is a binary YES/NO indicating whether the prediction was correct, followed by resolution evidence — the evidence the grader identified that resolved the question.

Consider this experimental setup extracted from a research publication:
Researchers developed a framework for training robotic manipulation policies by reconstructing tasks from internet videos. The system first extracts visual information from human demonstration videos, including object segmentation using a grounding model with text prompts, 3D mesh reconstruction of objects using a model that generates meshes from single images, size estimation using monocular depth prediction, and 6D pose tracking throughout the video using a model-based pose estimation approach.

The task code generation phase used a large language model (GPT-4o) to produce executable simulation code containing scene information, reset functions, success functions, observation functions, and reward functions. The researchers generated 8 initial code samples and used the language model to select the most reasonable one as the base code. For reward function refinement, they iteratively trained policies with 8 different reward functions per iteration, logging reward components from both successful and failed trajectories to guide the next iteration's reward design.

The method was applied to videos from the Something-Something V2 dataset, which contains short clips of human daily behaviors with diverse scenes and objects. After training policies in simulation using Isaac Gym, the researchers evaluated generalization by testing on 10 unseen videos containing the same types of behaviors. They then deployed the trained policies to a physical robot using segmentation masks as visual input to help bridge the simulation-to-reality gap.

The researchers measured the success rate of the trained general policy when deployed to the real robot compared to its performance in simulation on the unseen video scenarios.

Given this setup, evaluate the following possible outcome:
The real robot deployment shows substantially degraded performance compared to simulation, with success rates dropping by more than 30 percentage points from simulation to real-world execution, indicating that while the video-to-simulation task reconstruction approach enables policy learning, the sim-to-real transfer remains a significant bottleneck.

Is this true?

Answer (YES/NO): NO